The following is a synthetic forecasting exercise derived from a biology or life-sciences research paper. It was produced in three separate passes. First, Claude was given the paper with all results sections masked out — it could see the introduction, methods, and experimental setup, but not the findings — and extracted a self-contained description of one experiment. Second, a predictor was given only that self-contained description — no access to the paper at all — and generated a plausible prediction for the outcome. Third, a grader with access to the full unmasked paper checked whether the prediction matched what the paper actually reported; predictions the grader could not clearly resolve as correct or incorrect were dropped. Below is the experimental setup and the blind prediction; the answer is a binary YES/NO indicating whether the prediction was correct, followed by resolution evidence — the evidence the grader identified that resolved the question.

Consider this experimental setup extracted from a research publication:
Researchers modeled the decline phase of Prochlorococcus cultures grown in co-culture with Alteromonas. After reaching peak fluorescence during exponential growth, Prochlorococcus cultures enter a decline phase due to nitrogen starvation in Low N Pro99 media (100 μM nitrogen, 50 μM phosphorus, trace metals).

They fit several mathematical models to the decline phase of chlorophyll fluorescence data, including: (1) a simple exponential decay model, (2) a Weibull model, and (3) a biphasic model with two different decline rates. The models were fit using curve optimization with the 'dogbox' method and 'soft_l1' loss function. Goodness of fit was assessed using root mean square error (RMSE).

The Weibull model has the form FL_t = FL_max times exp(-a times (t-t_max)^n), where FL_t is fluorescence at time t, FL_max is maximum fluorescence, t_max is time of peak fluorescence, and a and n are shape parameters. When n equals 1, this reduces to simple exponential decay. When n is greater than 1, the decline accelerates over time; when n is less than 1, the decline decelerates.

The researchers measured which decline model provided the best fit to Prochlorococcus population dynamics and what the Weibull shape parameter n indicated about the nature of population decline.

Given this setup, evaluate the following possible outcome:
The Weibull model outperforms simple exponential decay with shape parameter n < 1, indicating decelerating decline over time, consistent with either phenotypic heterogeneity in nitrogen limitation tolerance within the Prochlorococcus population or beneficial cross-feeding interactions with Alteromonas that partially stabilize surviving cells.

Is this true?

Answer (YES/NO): YES